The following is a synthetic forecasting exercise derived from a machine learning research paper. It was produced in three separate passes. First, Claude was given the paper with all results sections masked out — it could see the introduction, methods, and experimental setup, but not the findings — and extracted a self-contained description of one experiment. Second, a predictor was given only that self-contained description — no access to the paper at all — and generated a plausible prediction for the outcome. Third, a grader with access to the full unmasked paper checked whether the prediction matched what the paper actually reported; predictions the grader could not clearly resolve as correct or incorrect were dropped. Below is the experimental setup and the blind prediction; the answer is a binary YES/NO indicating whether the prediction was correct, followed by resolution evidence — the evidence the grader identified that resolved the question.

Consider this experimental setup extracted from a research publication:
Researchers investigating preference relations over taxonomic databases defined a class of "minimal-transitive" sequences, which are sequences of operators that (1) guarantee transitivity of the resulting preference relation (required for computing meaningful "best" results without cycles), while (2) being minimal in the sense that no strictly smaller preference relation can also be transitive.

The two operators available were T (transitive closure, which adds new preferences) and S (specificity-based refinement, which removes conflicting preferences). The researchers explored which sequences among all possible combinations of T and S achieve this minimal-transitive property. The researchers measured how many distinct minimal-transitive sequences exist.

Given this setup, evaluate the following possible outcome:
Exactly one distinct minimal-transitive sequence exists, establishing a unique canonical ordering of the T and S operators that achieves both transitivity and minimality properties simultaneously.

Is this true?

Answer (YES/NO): NO